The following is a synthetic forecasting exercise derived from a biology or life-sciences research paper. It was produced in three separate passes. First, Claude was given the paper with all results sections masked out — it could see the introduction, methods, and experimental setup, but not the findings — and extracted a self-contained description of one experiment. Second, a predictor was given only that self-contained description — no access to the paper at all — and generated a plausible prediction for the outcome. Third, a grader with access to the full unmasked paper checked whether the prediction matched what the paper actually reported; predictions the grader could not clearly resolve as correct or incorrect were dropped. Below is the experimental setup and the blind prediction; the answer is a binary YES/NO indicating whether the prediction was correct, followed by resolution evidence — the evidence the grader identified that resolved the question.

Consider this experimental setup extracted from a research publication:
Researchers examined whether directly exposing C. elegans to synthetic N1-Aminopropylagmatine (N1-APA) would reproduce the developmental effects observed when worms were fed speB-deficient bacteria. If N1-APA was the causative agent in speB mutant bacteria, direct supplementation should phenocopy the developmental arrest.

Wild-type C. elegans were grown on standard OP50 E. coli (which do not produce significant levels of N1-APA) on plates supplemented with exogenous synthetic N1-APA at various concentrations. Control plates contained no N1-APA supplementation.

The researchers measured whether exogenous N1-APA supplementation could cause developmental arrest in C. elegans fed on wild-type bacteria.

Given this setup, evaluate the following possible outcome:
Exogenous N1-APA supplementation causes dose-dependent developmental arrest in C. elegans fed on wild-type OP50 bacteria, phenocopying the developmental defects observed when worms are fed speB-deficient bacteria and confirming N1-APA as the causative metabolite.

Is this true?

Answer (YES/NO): YES